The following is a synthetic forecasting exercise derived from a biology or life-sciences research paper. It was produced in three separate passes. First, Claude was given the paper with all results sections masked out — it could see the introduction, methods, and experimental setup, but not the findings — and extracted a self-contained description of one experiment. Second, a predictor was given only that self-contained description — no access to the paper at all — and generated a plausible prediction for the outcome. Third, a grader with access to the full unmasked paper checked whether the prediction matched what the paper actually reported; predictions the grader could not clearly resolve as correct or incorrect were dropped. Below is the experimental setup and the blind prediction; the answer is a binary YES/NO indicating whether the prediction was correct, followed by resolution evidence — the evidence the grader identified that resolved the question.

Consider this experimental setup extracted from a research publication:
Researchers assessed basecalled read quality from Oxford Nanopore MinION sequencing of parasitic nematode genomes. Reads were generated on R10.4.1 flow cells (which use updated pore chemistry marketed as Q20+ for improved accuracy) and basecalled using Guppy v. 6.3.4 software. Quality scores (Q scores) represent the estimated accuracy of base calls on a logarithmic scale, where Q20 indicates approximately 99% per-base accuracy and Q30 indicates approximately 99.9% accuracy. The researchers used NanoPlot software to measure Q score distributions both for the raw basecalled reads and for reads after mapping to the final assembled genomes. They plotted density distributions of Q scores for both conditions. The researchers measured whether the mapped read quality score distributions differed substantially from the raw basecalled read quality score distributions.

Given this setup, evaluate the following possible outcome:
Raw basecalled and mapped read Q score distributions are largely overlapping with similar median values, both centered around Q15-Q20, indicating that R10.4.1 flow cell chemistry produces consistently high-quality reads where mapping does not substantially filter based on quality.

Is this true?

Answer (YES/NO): YES